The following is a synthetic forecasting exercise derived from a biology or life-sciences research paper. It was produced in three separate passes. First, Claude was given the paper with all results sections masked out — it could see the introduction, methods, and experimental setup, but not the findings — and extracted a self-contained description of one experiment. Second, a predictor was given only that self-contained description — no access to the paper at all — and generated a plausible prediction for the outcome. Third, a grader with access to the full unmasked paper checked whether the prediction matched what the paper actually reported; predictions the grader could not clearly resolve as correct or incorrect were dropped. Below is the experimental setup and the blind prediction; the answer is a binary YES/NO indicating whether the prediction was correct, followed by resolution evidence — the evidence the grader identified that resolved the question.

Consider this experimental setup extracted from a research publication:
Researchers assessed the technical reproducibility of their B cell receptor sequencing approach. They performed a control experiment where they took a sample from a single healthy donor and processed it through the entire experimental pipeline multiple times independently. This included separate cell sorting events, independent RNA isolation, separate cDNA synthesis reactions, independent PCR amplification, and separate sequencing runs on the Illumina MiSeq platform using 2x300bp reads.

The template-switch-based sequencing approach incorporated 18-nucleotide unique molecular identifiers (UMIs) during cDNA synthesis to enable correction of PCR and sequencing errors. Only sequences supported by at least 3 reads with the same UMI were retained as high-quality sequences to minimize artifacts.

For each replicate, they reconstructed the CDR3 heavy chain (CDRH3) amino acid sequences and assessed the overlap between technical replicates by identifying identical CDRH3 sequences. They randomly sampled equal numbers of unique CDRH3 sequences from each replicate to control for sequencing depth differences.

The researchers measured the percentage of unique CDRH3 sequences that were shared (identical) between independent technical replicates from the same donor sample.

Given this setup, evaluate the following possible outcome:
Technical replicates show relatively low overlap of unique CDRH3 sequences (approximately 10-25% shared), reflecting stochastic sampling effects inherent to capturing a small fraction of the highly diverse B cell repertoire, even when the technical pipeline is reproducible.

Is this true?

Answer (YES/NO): NO